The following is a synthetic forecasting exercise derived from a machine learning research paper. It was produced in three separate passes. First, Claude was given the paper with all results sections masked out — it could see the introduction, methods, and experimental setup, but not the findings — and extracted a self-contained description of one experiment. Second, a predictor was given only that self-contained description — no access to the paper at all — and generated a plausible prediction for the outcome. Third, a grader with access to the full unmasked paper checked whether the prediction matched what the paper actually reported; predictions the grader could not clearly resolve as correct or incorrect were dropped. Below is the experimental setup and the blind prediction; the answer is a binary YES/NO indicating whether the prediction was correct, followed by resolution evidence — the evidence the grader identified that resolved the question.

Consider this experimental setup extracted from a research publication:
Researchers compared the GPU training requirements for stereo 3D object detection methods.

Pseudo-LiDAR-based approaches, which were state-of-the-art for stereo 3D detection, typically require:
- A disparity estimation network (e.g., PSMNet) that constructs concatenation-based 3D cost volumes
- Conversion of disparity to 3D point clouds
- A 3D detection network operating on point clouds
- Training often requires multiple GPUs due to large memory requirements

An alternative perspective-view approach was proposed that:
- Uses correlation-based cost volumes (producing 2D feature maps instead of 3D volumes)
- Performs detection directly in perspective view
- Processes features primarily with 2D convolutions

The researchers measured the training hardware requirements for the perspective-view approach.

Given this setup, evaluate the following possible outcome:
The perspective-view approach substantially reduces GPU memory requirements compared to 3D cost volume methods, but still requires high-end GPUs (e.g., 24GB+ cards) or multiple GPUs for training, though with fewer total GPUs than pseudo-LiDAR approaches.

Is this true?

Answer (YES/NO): NO